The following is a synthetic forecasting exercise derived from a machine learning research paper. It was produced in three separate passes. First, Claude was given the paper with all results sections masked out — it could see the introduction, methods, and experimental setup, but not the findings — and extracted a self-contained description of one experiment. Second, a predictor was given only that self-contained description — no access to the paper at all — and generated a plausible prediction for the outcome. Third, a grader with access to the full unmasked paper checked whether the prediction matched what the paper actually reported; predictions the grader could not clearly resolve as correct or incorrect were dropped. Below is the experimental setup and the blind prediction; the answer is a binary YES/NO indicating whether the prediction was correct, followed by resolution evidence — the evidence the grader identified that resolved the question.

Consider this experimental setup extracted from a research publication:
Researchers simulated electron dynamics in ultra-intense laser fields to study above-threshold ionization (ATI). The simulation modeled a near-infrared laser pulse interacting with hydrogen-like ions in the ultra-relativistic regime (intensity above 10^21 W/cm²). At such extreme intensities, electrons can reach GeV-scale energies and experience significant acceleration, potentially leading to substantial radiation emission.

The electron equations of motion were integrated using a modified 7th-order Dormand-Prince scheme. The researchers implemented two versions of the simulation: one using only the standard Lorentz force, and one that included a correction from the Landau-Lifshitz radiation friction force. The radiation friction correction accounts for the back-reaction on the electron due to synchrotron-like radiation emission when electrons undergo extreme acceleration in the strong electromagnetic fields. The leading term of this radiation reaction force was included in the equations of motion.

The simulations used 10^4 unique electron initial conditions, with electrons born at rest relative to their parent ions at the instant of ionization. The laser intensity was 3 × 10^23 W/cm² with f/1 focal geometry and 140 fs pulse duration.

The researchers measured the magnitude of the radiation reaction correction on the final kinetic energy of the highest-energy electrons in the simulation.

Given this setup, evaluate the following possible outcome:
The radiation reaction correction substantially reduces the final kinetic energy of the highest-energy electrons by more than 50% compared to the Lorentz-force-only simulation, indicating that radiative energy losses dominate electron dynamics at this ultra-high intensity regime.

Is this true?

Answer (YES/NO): NO